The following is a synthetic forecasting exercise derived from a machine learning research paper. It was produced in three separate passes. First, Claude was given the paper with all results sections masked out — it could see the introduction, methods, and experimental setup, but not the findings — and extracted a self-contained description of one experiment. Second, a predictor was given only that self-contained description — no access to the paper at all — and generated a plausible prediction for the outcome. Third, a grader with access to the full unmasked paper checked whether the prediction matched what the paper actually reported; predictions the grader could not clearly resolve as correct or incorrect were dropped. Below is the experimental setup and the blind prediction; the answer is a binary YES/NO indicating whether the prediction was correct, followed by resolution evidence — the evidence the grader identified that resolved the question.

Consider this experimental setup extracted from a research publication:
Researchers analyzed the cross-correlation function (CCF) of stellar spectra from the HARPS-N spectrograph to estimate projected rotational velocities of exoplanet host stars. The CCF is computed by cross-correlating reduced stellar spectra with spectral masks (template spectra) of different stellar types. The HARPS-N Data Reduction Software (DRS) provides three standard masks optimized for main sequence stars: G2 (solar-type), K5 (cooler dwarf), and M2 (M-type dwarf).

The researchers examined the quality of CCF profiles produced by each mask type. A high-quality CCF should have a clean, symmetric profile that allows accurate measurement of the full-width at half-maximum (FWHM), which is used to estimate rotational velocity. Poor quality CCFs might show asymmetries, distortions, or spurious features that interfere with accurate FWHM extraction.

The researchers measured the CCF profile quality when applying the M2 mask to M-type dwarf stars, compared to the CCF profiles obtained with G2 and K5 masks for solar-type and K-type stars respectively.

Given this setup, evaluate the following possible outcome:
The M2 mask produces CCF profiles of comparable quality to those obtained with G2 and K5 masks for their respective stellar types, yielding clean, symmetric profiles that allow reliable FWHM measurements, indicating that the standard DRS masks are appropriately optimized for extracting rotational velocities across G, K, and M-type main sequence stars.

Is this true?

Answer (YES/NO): NO